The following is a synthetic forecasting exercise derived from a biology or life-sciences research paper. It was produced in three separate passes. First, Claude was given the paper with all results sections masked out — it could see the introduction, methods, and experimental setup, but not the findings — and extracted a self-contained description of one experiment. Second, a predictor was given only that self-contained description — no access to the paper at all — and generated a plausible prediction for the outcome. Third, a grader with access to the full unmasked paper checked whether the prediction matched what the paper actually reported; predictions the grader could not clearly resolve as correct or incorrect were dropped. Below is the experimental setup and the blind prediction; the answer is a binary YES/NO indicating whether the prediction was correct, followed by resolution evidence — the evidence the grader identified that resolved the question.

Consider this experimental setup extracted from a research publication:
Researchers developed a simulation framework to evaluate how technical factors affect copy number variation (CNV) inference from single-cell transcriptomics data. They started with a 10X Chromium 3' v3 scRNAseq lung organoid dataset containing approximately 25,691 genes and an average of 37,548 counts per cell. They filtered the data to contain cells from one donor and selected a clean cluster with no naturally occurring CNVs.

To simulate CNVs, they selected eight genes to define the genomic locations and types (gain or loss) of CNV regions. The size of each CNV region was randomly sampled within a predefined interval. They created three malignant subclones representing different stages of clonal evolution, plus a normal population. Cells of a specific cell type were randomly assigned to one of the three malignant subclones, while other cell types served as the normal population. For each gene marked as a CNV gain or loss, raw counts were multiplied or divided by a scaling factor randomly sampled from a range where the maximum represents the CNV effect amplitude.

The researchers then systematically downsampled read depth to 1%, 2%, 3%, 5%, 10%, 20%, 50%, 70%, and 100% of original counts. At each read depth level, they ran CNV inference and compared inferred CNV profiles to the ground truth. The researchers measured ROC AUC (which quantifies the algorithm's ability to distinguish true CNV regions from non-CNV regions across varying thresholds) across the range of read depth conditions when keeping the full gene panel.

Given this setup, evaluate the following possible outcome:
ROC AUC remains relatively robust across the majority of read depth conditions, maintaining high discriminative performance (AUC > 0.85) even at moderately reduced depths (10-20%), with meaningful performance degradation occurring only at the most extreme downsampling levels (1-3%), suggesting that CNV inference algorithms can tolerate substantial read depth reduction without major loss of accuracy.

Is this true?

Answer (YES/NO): NO